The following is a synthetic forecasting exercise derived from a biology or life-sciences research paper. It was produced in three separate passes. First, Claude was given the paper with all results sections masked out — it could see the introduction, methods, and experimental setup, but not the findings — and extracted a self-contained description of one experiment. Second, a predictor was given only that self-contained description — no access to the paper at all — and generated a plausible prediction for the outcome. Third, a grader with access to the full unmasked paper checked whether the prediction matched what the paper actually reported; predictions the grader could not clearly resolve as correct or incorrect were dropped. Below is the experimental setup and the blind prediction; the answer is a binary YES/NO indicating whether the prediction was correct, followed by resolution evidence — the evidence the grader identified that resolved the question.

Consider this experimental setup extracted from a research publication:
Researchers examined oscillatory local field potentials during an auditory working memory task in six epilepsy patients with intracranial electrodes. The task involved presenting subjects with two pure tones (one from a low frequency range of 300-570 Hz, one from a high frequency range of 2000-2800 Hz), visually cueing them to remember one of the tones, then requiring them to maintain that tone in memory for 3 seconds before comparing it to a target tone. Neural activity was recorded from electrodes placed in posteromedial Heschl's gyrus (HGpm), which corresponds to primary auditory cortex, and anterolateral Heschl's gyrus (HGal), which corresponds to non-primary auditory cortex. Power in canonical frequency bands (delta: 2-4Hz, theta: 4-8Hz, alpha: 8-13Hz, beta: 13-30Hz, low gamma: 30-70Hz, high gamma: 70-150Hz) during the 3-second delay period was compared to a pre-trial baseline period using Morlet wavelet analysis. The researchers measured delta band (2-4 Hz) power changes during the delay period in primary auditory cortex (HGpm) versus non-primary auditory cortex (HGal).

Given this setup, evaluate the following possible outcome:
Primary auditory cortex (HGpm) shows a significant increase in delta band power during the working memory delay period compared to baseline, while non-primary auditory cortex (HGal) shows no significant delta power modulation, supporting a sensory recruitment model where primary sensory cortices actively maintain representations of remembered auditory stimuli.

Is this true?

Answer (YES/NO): NO